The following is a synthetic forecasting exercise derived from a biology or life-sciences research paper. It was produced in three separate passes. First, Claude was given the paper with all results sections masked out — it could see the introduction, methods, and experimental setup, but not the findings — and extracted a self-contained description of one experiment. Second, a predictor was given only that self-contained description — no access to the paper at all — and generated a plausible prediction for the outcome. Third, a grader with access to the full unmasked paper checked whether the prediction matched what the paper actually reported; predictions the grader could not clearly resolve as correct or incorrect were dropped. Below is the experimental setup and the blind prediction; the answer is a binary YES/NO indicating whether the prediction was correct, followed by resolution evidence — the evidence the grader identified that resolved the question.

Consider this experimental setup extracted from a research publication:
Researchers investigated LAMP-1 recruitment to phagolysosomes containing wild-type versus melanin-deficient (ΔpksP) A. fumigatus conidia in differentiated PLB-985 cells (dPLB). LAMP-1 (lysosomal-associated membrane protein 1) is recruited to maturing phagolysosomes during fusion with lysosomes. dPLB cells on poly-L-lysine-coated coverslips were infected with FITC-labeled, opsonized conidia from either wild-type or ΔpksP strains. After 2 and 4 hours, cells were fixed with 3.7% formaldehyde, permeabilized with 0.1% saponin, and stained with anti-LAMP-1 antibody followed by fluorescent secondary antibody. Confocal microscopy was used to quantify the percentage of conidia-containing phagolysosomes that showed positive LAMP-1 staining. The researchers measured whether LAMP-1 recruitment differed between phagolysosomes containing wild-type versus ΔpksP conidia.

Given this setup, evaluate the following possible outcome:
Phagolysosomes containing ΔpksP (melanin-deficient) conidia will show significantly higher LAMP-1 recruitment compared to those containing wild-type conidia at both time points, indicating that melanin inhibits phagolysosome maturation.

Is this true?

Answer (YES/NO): NO